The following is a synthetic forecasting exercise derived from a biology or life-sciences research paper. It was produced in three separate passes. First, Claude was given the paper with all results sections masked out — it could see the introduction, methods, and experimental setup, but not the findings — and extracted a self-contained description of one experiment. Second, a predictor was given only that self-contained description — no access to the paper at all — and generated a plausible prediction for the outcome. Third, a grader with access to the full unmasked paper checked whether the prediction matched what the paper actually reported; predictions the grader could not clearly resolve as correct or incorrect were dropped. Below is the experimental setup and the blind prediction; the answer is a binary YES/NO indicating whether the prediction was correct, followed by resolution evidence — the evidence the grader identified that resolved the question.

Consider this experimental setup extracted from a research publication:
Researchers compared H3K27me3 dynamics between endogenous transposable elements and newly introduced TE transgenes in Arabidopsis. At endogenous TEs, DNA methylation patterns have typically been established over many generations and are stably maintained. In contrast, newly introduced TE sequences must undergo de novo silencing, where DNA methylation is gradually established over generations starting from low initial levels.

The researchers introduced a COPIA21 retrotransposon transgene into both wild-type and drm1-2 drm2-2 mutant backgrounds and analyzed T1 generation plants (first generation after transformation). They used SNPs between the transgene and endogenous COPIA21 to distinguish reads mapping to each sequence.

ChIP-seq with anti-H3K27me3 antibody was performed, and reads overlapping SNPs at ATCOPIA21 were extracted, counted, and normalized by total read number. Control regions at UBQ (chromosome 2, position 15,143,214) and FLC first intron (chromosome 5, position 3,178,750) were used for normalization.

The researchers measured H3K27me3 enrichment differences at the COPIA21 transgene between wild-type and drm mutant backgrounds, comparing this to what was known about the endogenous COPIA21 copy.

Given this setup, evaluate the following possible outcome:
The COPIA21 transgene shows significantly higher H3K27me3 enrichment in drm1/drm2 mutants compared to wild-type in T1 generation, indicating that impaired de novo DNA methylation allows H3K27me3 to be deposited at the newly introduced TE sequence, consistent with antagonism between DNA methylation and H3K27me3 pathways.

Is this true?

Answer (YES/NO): NO